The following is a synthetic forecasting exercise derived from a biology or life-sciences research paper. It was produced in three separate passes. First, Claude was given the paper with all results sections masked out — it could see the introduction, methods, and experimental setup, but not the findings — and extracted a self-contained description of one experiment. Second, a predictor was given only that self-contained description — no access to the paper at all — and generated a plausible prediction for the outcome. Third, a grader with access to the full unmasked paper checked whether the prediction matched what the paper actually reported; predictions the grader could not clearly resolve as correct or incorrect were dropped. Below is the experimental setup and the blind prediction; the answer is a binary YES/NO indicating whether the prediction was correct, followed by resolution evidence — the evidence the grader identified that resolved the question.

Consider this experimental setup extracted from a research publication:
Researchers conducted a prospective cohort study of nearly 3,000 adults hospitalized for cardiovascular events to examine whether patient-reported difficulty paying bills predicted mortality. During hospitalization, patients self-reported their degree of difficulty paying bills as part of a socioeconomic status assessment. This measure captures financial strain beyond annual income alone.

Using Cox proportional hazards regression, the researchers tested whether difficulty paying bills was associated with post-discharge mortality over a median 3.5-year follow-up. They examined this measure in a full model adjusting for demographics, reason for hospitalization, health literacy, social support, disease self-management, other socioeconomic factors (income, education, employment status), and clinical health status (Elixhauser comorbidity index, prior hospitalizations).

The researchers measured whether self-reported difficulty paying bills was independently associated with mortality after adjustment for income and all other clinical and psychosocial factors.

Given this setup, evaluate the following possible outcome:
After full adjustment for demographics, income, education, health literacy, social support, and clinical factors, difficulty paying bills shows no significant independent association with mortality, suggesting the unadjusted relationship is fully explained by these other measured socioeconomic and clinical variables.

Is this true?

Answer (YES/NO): YES